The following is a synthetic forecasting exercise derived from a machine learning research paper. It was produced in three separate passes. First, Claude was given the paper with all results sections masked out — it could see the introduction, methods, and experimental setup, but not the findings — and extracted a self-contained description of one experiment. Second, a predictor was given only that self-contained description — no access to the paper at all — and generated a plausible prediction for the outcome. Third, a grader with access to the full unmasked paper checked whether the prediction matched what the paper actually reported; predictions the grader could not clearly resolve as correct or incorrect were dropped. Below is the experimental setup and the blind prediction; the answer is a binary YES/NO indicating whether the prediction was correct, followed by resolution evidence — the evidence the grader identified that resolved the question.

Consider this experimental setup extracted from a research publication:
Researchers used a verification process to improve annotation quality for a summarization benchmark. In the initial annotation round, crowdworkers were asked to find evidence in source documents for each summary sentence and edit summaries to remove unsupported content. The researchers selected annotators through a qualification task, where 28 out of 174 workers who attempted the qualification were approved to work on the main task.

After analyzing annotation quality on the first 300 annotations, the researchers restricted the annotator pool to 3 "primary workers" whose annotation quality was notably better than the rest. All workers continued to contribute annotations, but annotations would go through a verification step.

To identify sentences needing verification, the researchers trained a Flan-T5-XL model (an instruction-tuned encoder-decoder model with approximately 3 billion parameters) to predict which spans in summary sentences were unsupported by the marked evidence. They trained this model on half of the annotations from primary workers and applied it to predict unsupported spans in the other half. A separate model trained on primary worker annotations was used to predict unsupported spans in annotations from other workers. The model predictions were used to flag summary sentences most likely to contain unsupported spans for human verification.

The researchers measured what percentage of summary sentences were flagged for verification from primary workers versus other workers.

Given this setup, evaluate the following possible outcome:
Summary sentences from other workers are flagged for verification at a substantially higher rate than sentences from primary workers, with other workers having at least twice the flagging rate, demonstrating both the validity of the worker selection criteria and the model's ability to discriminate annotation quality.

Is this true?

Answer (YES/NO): YES